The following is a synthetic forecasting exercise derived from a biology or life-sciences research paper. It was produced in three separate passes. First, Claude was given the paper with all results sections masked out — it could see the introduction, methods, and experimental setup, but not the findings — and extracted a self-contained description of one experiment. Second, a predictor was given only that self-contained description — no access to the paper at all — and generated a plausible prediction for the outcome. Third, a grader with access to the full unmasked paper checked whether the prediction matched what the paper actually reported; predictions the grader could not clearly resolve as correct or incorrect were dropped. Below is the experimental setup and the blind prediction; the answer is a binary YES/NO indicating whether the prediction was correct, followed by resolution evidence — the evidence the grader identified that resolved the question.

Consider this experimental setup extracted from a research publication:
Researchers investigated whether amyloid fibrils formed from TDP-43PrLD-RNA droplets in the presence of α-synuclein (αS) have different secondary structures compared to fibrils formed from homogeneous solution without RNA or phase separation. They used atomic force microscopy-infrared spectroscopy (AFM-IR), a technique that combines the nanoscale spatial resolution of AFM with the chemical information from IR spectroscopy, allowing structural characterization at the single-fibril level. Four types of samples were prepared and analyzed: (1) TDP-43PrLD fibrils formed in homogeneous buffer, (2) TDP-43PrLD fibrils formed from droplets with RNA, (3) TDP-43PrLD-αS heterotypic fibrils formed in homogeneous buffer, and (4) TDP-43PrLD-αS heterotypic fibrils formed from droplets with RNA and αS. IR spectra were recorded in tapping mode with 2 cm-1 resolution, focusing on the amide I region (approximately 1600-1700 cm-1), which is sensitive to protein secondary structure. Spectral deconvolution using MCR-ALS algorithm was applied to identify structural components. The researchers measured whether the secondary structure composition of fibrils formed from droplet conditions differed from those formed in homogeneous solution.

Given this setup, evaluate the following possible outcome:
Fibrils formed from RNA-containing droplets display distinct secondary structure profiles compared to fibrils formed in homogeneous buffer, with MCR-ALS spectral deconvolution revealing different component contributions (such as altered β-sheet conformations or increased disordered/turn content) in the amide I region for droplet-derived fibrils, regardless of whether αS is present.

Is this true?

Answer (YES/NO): NO